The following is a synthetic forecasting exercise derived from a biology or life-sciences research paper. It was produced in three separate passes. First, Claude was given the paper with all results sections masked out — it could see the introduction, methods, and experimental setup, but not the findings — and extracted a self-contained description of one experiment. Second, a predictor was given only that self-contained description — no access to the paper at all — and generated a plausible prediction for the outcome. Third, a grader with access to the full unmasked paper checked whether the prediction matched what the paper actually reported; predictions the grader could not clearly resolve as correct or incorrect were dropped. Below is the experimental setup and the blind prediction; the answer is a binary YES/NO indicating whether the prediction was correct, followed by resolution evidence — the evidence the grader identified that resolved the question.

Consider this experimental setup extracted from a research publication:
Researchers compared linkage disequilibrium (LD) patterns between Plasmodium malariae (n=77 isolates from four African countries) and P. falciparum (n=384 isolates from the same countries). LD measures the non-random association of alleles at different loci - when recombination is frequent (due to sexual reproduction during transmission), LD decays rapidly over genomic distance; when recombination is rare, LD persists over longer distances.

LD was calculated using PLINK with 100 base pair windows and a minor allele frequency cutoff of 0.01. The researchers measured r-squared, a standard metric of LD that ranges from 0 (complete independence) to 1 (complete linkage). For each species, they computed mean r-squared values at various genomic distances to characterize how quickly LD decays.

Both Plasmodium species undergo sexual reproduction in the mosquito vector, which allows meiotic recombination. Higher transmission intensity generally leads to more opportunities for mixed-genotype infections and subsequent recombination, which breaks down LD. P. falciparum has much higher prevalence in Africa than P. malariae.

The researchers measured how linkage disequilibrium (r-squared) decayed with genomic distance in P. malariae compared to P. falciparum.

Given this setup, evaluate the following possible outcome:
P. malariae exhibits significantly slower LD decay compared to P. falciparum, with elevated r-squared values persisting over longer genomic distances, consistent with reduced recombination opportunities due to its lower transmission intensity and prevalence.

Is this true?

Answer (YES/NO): YES